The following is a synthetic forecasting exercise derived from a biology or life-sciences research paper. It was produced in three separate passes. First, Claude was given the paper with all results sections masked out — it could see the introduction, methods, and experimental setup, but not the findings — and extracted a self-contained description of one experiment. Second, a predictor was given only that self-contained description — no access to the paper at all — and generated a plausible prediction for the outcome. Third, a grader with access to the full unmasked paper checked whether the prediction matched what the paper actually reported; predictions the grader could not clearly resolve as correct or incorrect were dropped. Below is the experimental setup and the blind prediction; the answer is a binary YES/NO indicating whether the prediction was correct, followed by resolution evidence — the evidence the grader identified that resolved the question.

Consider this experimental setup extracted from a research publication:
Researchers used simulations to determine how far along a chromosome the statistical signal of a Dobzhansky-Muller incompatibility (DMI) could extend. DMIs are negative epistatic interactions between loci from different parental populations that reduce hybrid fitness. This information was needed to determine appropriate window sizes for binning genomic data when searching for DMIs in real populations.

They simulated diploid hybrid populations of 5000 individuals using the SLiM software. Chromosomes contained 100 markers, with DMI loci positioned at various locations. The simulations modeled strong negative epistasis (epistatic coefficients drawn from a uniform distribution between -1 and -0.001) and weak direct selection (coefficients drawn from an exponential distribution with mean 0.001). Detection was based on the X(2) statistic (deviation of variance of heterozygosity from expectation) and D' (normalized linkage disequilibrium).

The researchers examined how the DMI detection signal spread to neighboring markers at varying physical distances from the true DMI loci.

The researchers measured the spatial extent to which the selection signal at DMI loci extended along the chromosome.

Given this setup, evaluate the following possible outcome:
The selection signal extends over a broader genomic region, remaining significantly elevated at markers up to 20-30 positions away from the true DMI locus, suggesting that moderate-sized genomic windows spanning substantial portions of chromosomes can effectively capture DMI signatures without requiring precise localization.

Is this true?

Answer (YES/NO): NO